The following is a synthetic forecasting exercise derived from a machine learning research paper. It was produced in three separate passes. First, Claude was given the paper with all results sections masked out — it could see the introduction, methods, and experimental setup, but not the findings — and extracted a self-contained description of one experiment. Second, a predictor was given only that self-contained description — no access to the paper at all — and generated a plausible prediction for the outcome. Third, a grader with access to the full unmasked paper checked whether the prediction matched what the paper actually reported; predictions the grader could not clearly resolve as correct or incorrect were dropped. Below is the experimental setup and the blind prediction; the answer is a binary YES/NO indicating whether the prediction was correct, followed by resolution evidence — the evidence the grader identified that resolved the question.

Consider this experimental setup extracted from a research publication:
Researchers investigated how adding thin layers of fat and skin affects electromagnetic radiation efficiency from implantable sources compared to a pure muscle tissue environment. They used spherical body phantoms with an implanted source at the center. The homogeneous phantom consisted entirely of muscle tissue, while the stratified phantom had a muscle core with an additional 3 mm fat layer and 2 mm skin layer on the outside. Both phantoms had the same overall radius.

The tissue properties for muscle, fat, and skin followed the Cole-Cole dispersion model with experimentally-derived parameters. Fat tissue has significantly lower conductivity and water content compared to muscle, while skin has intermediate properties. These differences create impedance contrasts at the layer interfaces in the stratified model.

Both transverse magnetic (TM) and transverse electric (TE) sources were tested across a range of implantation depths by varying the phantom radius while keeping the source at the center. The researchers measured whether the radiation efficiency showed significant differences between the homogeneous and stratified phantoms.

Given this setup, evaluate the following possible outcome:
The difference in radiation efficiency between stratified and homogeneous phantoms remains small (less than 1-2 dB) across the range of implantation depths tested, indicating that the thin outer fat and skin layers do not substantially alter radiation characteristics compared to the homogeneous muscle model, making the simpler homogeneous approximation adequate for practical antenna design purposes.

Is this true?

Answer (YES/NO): YES